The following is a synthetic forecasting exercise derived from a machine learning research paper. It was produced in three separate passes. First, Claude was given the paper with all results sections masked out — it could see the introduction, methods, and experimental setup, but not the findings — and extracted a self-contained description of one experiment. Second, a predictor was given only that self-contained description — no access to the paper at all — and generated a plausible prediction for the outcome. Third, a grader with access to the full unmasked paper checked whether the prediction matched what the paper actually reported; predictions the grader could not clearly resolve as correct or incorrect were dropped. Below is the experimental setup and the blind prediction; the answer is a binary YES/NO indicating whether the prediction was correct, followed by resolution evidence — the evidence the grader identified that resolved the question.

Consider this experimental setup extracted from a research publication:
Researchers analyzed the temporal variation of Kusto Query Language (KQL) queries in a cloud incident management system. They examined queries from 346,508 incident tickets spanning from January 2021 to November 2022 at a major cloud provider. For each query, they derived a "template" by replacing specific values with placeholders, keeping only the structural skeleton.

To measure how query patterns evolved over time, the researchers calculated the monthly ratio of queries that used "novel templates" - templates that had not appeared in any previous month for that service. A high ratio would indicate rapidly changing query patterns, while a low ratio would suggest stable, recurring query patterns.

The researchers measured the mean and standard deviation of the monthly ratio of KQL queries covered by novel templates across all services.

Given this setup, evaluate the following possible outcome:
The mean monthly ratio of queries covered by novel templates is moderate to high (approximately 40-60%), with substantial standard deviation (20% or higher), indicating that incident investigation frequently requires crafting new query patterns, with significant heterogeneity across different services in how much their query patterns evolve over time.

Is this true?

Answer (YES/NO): NO